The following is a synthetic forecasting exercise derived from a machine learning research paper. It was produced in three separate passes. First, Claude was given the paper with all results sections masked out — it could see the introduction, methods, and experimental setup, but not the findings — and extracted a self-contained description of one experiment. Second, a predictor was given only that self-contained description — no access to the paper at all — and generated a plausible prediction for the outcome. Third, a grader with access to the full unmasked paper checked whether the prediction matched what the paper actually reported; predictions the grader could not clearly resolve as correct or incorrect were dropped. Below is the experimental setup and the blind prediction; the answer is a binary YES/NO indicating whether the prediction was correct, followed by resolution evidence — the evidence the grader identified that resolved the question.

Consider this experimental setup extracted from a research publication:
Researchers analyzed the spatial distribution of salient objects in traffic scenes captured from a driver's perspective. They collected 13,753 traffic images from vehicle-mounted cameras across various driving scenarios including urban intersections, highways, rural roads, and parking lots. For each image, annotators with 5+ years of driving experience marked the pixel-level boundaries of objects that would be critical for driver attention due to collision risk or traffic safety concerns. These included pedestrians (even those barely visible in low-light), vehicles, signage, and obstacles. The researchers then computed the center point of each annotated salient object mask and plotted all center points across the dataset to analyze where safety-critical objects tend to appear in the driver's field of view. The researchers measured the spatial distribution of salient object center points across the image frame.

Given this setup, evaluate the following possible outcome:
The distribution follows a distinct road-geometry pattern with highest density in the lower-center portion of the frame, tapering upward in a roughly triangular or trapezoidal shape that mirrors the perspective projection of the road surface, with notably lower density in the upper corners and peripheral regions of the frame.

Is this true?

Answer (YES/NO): NO